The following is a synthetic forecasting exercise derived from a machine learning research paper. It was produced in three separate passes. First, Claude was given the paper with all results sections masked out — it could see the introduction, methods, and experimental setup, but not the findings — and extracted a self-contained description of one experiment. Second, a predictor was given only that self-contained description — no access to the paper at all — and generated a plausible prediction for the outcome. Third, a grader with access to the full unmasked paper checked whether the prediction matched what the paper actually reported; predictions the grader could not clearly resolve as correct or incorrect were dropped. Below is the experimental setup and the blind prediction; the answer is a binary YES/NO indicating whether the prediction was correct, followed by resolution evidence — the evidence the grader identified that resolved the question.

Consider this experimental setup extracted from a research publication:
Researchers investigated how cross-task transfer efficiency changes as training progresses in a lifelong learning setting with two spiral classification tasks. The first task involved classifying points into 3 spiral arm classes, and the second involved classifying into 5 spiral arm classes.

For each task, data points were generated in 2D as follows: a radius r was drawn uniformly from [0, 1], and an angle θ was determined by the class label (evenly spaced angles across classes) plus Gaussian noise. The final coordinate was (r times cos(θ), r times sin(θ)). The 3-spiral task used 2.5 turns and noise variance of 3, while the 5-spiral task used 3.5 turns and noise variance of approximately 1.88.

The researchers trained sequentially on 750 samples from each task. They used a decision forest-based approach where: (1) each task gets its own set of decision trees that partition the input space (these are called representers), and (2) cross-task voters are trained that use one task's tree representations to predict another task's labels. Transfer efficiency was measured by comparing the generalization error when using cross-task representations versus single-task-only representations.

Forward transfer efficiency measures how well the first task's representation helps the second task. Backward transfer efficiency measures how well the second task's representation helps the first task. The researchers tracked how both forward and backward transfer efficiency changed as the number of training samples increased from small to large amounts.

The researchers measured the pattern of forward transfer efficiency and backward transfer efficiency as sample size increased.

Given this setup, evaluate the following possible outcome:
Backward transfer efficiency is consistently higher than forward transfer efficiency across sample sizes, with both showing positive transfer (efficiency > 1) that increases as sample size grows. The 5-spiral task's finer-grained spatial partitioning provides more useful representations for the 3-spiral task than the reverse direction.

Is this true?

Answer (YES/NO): NO